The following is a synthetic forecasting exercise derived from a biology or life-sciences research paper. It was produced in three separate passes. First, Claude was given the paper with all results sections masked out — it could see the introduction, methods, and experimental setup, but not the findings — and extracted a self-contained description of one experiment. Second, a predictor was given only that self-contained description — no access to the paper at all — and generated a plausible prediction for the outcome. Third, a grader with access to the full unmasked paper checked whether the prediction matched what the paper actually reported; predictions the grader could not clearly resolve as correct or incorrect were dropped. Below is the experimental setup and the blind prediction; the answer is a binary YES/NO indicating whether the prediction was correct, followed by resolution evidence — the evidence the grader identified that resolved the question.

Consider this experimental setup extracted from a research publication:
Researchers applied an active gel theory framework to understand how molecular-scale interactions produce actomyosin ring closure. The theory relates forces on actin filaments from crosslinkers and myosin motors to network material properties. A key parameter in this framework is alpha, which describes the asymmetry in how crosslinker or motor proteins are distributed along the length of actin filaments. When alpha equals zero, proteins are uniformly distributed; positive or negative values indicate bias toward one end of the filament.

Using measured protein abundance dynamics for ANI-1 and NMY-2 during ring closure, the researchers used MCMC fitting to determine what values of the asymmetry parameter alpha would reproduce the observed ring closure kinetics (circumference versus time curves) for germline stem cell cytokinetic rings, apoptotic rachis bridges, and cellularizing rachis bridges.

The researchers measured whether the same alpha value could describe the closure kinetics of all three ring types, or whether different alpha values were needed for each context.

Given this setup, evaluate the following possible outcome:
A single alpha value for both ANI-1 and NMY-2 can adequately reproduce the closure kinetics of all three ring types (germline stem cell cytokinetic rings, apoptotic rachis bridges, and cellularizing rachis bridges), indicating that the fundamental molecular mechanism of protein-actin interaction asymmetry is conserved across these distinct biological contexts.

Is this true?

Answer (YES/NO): NO